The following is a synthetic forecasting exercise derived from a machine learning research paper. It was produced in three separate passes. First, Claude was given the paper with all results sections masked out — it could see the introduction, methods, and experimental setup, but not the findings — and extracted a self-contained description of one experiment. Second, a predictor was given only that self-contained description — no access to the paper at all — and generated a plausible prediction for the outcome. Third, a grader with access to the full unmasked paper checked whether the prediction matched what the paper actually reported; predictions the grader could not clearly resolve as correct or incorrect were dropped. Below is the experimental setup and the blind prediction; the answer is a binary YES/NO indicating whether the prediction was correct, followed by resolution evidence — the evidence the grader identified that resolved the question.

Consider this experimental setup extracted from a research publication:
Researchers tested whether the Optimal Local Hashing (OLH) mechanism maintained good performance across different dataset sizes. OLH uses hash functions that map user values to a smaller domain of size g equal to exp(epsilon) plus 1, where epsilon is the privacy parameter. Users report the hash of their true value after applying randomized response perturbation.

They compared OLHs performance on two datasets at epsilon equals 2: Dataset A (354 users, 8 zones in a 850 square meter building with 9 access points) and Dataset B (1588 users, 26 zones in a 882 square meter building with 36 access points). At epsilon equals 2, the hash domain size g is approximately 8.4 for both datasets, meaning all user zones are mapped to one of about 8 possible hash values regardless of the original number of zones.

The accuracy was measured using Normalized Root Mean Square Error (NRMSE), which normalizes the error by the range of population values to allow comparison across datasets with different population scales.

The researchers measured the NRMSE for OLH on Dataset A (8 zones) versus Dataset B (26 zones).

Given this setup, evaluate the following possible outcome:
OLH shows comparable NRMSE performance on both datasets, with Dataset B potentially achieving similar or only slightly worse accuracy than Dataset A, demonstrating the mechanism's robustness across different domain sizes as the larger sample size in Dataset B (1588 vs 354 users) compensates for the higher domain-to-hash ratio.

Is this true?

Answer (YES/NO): NO